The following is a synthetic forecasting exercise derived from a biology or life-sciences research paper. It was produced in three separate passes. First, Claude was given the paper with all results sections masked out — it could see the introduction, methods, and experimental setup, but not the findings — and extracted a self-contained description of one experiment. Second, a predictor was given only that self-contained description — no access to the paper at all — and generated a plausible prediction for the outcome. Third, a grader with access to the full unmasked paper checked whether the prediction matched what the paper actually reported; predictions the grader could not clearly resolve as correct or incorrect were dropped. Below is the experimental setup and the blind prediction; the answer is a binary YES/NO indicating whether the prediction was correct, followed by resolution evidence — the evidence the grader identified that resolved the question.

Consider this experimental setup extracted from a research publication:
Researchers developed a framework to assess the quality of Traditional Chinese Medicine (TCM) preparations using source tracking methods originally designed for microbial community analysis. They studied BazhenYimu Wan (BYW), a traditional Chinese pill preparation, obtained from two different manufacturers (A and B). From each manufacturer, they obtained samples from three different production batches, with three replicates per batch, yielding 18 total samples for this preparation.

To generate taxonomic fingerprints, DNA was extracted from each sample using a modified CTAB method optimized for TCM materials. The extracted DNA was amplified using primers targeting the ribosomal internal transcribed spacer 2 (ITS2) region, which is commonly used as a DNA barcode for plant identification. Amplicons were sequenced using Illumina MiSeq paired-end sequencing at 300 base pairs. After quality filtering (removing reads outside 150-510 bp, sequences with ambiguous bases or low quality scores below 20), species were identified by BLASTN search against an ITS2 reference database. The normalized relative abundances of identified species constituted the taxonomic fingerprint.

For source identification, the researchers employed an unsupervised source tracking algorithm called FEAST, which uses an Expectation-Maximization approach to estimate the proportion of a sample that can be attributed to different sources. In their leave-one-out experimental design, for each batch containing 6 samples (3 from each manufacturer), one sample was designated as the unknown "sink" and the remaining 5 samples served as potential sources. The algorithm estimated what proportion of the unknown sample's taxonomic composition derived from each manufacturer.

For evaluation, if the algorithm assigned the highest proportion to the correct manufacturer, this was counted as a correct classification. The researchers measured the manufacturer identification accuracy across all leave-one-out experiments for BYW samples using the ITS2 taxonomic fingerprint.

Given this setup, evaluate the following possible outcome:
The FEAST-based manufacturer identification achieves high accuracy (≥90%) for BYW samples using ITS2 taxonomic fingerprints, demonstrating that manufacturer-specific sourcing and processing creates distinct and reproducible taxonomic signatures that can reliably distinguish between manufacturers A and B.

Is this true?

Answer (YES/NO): NO